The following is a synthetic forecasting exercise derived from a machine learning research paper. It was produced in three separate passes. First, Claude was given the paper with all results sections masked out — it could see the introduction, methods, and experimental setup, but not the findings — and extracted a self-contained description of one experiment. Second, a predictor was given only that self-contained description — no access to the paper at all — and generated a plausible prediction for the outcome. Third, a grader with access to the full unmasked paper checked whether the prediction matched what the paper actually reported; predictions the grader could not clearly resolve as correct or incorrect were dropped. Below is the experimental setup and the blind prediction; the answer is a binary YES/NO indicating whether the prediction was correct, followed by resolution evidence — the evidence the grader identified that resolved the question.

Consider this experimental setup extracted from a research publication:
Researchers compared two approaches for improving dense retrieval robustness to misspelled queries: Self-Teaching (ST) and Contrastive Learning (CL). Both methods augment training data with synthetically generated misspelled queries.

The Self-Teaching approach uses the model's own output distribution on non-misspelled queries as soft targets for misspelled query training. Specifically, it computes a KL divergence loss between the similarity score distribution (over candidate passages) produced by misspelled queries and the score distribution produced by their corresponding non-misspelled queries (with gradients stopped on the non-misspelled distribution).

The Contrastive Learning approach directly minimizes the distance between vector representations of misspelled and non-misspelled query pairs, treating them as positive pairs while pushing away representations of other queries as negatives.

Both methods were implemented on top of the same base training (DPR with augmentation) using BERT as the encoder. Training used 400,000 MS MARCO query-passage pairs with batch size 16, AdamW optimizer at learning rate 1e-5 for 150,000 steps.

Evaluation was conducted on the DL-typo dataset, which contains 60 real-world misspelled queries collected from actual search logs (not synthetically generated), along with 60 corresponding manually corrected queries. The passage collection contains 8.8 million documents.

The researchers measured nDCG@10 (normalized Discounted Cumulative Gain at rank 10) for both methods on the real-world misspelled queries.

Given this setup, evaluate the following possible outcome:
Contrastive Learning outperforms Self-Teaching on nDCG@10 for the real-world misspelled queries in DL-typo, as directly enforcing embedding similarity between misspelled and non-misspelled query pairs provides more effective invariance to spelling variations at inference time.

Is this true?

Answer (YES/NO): NO